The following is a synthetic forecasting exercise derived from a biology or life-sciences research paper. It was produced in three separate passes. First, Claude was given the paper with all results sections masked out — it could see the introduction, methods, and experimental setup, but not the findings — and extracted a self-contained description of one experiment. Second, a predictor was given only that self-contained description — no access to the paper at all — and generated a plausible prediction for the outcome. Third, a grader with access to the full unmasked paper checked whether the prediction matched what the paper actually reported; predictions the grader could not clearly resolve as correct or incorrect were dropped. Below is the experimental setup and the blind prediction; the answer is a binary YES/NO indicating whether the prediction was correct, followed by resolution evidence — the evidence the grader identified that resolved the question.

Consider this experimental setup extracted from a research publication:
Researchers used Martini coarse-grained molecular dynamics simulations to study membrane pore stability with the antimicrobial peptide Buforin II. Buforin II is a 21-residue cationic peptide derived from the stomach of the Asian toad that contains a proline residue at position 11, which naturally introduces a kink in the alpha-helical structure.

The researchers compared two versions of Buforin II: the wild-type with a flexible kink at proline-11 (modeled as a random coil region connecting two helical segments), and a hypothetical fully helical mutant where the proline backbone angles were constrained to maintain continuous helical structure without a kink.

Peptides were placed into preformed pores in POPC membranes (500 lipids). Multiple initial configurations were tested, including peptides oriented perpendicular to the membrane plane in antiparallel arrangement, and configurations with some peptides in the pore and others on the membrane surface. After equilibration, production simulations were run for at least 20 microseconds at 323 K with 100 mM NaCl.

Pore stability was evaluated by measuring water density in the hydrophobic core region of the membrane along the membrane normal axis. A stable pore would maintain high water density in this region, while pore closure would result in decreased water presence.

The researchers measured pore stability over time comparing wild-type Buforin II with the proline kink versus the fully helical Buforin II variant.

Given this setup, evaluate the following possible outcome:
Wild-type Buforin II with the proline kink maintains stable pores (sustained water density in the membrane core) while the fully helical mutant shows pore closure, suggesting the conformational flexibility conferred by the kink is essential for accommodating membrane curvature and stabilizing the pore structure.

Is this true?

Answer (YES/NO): NO